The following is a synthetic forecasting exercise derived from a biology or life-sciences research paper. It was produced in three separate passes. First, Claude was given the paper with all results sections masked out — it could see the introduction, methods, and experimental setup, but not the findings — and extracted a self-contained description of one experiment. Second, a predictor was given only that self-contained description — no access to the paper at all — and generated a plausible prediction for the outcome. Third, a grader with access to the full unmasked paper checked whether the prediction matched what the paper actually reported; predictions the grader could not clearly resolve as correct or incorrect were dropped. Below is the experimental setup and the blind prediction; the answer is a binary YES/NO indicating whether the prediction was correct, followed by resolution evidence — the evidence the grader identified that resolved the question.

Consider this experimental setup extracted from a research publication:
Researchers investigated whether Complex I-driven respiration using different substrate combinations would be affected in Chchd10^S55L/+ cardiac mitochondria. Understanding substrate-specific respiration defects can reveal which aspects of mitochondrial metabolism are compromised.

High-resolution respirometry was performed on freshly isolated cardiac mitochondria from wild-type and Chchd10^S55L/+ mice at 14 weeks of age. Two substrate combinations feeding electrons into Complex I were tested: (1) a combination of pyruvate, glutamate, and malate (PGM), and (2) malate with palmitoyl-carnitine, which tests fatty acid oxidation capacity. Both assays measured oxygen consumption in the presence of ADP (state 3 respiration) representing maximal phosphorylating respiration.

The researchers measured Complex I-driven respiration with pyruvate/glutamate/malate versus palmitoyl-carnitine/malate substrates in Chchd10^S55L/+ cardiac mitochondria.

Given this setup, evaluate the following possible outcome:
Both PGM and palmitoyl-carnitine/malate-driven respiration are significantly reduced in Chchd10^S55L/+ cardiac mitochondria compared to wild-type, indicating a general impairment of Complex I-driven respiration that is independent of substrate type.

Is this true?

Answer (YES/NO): YES